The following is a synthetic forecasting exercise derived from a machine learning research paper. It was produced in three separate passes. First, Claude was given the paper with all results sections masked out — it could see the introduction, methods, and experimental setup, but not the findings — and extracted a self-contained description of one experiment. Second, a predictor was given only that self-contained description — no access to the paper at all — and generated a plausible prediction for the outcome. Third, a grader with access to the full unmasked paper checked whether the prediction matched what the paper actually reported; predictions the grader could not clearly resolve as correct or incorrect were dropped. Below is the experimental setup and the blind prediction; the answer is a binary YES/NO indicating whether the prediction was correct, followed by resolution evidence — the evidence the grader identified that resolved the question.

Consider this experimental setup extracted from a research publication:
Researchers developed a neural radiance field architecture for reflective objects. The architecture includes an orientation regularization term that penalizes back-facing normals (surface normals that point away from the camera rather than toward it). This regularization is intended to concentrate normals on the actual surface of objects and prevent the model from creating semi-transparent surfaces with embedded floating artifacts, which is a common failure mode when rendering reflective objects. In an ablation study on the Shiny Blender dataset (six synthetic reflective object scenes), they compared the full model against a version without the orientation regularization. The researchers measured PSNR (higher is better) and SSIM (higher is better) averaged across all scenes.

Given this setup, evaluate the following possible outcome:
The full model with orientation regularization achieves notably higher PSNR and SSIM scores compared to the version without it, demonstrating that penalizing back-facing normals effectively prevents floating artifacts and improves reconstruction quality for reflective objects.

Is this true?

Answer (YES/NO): YES